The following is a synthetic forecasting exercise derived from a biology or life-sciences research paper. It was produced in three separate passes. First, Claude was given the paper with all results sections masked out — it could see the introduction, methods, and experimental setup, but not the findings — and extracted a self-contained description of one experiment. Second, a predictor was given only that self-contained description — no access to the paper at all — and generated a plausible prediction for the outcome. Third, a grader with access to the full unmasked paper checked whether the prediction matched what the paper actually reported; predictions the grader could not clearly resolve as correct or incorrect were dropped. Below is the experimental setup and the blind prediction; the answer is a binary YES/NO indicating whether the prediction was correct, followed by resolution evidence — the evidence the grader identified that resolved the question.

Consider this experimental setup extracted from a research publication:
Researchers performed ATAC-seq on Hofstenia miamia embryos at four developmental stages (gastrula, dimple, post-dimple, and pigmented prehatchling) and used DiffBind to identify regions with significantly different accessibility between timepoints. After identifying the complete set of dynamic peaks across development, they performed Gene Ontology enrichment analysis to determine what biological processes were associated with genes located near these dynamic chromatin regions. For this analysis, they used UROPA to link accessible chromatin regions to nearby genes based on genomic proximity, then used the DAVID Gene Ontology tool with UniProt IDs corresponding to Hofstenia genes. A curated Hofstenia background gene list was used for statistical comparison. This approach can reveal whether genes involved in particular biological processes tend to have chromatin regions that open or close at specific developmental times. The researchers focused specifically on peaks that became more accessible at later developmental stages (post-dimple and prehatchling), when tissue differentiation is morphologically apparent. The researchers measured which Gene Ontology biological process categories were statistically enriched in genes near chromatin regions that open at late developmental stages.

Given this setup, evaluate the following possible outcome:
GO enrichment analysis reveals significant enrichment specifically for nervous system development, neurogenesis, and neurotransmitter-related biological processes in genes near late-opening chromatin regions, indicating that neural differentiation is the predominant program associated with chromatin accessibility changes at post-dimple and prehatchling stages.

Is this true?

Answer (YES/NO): NO